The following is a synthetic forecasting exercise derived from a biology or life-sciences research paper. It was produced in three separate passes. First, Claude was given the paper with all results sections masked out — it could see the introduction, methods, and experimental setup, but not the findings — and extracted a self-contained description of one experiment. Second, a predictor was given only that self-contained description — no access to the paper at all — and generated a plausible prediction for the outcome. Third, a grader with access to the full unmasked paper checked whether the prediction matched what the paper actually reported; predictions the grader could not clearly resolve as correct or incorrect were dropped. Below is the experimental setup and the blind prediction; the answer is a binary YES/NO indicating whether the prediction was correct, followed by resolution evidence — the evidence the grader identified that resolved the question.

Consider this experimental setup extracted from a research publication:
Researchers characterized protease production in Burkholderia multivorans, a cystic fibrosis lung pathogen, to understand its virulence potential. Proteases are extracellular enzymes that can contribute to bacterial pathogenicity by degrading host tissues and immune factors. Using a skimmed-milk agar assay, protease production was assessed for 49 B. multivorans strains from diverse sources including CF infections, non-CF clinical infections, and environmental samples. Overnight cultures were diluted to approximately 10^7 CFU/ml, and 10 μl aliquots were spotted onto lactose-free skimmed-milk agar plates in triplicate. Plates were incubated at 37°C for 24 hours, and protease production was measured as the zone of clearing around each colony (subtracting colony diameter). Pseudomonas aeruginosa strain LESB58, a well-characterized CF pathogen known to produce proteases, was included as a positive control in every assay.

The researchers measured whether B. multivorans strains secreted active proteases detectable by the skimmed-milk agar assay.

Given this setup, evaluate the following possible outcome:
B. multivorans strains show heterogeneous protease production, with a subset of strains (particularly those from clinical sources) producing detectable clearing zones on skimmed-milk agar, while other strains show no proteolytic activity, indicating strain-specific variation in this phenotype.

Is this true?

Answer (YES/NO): NO